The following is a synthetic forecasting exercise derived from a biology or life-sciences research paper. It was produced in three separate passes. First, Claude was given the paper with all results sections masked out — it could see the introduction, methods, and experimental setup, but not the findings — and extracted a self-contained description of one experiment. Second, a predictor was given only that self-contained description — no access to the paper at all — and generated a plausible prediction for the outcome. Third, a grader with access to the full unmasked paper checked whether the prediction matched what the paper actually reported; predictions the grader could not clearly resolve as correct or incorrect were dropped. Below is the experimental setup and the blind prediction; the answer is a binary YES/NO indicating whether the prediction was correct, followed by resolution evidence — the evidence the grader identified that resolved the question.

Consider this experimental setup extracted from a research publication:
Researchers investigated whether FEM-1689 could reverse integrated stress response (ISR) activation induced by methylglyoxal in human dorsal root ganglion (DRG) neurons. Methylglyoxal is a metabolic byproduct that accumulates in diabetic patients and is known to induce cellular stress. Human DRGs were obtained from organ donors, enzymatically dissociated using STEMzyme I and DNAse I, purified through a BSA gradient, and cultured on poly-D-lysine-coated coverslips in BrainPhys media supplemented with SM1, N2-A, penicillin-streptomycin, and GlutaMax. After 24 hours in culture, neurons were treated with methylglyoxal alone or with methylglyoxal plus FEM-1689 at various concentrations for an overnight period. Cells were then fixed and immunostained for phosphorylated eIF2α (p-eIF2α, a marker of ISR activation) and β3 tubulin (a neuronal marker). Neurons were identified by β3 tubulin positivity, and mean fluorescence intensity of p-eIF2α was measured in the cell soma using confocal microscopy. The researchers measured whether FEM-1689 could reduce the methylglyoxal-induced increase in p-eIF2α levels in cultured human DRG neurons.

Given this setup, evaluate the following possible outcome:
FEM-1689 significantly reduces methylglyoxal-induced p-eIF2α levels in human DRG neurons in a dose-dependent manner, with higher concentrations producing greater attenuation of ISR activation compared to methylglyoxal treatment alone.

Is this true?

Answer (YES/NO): NO